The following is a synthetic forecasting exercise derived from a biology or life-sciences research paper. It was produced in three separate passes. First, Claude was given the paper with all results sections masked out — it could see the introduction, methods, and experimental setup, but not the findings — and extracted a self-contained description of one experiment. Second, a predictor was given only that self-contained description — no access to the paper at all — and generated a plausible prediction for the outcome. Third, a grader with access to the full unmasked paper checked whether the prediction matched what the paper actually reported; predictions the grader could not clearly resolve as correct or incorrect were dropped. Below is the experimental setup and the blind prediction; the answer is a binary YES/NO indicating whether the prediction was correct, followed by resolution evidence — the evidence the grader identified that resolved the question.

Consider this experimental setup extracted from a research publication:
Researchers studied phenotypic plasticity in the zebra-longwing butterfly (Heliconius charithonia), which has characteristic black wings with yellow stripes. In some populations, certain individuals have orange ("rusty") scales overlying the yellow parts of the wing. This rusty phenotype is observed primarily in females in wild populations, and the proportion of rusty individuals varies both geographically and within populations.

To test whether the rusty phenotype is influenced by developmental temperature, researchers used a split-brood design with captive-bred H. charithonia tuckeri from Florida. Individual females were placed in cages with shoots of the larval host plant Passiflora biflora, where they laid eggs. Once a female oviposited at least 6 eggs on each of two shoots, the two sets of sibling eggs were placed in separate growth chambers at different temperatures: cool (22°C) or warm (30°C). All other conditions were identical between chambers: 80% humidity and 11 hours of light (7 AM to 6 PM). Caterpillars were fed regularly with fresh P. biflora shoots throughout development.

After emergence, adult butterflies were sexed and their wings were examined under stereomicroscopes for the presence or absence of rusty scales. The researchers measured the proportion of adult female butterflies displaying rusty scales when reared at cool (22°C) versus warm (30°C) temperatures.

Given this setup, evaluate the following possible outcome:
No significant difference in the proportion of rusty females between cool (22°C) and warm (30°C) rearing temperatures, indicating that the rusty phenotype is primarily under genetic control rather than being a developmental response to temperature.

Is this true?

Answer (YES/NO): NO